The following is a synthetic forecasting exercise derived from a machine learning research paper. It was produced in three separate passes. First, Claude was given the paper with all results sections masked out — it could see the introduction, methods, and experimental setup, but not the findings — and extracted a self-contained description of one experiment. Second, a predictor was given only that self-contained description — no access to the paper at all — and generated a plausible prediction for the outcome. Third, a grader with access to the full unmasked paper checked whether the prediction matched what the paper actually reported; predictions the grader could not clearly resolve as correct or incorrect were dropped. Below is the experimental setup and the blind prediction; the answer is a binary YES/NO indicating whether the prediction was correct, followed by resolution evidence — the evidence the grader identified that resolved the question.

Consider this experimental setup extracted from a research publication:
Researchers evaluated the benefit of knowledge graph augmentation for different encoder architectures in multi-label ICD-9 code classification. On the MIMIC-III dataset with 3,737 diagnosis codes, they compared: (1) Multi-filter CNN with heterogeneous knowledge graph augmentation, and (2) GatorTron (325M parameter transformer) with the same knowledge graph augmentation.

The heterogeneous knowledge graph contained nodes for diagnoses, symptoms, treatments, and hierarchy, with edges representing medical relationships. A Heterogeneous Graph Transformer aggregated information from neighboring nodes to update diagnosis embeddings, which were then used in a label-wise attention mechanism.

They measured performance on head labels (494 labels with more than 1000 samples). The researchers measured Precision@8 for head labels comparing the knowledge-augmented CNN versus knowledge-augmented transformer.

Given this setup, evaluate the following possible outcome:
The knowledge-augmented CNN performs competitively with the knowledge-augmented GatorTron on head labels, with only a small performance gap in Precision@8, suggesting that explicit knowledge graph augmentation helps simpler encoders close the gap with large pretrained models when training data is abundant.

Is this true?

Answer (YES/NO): NO